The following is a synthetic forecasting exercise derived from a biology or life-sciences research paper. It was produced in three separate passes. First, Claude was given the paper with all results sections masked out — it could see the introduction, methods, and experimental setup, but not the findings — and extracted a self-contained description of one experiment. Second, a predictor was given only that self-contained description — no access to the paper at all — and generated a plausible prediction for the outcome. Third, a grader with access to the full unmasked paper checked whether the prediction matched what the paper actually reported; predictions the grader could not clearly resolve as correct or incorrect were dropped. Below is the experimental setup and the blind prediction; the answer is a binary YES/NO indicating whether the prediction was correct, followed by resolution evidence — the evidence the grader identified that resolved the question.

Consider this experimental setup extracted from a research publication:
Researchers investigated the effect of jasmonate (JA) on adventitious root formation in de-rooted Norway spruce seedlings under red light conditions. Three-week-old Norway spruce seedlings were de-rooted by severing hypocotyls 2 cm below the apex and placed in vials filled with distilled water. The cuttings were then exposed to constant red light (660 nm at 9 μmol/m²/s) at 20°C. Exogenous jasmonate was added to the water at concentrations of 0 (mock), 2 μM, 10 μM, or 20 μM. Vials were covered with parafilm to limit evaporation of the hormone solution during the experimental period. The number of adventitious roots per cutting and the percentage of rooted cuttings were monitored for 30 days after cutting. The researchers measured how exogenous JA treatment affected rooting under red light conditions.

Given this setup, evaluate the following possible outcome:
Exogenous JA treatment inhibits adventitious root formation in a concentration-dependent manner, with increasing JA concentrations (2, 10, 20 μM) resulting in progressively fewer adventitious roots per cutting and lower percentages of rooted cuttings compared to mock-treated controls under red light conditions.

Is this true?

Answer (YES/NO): YES